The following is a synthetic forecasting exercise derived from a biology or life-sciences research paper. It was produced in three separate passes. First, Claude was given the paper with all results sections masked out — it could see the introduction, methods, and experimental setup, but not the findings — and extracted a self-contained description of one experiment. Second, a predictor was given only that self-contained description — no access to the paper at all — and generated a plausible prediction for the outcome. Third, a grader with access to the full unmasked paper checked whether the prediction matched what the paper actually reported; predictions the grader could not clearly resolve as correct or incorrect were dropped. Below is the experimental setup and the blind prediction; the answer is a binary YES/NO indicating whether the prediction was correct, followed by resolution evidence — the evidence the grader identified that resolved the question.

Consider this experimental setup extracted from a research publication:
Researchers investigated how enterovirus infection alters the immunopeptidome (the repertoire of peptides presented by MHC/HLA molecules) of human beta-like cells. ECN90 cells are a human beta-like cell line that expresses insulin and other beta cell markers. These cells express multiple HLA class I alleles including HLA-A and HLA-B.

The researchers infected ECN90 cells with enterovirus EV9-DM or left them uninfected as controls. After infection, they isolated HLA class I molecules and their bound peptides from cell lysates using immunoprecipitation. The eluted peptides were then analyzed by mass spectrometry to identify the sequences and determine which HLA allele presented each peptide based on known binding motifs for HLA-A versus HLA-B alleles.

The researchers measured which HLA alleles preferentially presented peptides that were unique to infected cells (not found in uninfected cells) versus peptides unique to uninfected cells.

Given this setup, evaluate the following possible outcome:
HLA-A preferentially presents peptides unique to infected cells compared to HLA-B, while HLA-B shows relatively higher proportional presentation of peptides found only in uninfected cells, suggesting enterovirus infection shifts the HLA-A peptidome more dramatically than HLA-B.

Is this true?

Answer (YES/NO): NO